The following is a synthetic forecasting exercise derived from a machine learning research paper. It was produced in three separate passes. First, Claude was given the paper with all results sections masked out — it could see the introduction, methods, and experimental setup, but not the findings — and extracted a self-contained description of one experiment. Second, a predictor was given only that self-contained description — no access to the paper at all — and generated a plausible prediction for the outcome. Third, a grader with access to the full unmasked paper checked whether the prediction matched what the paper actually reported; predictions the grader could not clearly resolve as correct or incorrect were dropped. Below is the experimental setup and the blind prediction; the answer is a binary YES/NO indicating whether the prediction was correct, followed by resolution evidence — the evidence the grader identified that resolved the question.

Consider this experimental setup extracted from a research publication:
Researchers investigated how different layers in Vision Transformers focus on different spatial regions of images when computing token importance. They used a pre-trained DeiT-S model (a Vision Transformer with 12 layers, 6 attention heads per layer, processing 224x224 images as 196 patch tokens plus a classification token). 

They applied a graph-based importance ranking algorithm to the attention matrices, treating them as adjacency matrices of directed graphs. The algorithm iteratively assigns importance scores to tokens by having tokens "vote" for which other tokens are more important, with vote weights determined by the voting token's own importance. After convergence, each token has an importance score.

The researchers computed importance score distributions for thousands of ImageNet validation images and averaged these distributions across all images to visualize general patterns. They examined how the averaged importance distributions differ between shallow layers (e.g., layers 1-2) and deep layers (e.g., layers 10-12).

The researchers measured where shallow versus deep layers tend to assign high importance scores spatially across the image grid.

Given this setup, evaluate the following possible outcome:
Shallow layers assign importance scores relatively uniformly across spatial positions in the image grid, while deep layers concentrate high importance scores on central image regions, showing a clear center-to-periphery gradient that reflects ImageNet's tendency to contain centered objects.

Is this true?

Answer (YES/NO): NO